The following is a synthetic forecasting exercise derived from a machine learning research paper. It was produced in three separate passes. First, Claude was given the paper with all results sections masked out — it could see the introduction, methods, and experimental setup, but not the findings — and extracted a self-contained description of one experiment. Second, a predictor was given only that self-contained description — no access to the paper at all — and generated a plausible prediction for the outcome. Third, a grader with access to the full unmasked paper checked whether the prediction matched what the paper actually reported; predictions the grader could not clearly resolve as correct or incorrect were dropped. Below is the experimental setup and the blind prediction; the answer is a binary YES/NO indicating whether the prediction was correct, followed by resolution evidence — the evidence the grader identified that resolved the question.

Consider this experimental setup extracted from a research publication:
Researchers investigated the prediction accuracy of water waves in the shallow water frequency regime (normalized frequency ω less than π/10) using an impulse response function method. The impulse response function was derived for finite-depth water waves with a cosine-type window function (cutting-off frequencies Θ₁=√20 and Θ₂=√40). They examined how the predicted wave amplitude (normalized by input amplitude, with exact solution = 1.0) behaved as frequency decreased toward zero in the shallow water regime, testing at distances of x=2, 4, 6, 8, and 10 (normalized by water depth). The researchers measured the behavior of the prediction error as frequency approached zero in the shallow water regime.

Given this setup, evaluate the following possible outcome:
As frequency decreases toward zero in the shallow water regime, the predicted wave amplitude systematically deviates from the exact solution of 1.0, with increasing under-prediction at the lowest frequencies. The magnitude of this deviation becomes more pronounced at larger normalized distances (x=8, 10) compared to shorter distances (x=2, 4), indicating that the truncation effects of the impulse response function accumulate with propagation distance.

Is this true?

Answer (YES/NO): NO